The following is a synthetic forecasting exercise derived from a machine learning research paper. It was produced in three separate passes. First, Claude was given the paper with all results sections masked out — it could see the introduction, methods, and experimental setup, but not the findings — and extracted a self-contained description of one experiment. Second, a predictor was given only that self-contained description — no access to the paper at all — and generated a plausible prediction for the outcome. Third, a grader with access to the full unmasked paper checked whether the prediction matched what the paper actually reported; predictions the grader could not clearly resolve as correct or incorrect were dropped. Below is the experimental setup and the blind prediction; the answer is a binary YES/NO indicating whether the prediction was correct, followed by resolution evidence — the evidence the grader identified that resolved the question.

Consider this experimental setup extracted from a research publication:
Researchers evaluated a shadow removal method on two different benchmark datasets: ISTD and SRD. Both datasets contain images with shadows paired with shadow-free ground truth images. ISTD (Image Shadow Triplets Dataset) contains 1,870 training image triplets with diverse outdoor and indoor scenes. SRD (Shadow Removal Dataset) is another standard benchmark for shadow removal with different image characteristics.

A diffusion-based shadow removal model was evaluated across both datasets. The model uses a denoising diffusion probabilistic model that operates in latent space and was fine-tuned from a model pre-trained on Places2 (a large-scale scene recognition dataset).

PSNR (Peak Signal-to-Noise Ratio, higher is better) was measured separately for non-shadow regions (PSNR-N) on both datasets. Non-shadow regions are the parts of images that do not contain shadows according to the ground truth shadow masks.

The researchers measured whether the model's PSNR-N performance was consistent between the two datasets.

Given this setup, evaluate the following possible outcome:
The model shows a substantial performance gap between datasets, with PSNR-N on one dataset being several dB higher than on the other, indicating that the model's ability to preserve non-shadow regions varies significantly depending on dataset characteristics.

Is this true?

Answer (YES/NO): NO